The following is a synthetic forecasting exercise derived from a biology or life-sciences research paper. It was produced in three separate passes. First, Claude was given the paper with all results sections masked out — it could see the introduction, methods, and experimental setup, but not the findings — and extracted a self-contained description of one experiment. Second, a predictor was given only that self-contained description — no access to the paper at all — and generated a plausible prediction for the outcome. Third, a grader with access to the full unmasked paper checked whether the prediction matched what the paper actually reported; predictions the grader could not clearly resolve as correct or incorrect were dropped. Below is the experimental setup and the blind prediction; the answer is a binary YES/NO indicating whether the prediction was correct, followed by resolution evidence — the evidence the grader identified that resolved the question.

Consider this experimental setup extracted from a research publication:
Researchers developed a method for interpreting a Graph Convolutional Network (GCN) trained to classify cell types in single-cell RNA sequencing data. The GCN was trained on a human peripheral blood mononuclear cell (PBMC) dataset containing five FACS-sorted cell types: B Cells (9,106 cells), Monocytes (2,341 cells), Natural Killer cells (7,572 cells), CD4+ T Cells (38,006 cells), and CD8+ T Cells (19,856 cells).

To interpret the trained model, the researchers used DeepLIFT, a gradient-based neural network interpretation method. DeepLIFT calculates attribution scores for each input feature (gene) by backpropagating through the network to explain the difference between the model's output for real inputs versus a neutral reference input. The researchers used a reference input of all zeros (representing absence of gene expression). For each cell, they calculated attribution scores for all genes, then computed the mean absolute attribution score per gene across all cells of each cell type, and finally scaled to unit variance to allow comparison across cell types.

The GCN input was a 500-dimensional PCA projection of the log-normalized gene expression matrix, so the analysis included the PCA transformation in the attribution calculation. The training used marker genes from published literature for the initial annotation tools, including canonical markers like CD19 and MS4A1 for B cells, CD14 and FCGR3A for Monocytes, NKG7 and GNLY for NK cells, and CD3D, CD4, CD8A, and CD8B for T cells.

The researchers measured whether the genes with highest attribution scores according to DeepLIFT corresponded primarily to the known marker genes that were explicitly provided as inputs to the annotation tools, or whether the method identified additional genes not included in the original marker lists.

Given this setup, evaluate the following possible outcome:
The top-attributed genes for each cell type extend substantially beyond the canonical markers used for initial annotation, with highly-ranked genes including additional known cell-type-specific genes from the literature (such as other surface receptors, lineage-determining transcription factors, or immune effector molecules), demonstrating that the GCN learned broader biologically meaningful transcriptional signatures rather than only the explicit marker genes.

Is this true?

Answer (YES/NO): YES